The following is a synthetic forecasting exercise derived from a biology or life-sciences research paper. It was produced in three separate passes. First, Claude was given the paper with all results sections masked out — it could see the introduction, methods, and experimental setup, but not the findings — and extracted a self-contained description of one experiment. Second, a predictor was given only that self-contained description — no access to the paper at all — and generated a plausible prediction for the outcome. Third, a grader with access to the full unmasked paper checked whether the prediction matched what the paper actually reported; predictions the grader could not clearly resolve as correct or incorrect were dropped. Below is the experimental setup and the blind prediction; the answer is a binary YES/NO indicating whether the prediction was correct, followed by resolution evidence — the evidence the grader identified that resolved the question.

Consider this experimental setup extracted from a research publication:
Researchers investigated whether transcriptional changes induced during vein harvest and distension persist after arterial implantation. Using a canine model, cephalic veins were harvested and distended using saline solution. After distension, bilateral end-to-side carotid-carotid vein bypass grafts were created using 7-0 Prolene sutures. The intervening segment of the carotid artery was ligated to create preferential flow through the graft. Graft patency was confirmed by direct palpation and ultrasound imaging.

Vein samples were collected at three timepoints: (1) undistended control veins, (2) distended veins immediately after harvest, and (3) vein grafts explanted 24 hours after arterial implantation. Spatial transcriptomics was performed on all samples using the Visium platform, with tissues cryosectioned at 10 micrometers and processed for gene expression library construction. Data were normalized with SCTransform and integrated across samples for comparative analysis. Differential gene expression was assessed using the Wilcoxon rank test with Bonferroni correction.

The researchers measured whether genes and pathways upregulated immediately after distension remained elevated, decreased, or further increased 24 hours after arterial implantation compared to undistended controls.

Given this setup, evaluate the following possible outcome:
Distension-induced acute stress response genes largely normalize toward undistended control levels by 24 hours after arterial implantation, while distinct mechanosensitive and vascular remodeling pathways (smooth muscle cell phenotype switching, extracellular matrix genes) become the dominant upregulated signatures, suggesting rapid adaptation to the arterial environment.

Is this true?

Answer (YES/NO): NO